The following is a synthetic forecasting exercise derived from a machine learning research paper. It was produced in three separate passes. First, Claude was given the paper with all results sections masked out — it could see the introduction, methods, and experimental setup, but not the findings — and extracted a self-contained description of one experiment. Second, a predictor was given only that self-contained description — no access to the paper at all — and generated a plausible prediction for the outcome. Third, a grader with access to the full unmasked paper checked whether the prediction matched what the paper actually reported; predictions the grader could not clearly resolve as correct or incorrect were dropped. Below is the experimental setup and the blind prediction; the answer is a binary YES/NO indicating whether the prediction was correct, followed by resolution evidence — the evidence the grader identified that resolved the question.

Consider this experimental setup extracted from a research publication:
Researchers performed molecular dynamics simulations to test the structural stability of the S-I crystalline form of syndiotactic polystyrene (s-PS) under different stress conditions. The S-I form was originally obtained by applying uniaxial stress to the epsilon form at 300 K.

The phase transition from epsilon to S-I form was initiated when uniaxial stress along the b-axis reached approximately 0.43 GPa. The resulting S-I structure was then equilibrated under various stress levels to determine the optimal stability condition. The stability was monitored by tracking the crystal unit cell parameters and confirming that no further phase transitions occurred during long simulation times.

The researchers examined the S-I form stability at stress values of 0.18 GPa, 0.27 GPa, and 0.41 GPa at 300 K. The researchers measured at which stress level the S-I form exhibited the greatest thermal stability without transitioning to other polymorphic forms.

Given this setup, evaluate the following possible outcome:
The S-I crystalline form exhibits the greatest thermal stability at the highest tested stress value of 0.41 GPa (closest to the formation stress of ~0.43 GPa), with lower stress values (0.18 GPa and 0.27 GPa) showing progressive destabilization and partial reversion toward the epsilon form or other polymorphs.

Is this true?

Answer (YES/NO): NO